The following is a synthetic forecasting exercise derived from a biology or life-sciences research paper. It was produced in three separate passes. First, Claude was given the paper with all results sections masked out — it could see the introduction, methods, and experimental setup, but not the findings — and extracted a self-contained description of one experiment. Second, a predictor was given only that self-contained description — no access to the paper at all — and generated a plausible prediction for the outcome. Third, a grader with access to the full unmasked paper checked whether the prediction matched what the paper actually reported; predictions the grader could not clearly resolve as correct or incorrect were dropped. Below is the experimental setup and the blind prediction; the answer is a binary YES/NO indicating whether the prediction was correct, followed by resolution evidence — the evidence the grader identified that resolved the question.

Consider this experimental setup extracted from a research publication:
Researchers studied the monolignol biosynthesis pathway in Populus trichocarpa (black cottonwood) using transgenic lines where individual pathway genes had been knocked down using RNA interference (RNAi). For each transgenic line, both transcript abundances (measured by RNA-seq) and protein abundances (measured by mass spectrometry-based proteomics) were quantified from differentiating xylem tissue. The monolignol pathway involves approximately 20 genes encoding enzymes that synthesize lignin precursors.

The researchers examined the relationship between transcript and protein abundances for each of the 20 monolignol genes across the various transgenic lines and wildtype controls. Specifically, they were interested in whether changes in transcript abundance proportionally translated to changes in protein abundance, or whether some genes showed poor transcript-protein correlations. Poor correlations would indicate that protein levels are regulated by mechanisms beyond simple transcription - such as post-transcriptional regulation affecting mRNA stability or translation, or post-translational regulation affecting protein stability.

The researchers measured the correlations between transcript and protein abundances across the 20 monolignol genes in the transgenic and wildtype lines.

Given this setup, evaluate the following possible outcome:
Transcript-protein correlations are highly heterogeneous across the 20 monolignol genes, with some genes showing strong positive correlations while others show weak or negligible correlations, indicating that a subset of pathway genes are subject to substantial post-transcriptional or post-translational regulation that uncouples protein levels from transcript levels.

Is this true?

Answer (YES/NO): YES